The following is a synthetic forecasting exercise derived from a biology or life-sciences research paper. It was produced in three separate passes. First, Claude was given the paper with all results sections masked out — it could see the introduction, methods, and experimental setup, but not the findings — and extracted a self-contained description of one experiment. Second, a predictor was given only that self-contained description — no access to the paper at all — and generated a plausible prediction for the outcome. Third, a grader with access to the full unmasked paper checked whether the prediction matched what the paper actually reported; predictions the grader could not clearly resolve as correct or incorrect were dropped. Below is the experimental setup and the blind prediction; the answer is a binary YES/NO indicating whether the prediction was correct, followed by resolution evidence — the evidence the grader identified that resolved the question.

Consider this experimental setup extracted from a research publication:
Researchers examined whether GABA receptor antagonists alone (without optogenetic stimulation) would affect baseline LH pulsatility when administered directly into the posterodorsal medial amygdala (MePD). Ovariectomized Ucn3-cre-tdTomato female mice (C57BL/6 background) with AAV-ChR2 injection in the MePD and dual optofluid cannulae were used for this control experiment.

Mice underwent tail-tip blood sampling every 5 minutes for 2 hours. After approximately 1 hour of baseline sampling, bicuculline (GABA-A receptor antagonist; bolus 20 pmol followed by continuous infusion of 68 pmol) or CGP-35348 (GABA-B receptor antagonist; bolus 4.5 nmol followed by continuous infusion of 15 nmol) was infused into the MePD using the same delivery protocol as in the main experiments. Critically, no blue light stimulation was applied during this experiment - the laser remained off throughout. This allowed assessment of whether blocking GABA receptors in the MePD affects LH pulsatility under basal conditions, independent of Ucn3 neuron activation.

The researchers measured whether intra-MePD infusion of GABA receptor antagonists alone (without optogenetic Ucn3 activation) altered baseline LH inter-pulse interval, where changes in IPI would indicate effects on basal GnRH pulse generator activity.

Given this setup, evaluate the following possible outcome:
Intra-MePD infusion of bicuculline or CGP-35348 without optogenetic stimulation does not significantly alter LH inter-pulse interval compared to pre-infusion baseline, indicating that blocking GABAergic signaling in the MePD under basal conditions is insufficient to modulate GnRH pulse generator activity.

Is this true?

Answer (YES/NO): YES